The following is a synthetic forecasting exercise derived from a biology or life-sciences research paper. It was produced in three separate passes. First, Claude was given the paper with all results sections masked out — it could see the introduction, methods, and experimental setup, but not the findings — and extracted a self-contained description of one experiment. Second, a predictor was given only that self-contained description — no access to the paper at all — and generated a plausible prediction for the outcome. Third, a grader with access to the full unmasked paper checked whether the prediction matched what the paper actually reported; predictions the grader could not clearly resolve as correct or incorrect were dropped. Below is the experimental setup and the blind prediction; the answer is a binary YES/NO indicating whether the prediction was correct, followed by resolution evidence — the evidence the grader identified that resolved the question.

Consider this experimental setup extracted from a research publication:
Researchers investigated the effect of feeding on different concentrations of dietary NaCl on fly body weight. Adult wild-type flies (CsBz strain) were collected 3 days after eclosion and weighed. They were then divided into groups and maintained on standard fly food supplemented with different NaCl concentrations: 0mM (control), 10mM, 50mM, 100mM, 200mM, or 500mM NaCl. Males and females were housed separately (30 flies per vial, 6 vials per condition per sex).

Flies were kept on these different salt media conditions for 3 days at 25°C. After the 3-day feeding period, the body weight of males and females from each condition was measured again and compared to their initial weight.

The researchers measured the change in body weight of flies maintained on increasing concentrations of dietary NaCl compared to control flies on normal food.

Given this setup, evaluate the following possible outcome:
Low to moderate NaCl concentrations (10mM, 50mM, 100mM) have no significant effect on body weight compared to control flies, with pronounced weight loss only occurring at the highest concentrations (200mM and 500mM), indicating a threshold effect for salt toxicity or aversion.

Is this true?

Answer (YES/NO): NO